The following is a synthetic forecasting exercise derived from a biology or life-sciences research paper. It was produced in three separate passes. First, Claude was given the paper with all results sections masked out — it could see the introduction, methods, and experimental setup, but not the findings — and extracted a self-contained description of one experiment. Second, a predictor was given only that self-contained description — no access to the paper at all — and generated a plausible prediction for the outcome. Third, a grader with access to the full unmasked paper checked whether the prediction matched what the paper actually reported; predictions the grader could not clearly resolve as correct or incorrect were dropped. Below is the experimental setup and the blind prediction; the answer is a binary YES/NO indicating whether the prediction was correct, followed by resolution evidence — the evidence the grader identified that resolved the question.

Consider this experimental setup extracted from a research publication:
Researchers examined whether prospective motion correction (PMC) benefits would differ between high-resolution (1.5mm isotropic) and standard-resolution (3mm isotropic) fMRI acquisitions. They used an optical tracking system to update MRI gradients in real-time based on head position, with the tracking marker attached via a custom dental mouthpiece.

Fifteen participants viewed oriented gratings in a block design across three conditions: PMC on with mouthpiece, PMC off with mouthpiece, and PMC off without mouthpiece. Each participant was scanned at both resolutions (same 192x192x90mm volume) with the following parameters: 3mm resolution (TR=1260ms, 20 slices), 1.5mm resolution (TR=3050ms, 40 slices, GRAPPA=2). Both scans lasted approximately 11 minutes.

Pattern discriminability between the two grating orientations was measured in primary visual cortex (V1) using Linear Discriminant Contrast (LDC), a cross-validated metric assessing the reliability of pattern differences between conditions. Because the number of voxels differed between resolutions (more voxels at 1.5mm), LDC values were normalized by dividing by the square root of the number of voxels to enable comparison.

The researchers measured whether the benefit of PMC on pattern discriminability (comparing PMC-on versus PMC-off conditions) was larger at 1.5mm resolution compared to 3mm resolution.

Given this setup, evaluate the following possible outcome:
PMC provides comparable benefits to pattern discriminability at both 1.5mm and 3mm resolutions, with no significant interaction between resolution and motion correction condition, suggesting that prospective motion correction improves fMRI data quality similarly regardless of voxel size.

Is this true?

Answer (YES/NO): NO